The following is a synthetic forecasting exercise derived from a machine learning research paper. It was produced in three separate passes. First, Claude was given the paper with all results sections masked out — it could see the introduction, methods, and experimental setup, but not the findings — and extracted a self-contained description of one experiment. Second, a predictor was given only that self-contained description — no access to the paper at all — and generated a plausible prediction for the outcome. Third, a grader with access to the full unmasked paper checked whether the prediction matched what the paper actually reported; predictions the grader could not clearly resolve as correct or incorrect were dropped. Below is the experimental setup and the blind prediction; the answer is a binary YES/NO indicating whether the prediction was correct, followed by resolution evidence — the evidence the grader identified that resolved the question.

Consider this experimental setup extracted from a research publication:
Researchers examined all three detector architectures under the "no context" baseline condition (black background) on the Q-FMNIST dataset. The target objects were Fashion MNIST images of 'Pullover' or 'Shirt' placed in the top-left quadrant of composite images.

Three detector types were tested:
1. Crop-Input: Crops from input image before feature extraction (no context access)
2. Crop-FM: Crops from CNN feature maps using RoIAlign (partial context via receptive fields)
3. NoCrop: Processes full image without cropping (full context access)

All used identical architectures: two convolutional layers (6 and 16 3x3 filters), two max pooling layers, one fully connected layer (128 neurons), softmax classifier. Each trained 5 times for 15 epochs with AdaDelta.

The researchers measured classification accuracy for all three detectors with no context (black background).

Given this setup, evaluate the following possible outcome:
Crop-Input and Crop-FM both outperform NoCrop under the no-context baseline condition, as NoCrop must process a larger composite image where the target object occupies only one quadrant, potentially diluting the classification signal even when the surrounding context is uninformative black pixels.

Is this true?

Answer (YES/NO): YES